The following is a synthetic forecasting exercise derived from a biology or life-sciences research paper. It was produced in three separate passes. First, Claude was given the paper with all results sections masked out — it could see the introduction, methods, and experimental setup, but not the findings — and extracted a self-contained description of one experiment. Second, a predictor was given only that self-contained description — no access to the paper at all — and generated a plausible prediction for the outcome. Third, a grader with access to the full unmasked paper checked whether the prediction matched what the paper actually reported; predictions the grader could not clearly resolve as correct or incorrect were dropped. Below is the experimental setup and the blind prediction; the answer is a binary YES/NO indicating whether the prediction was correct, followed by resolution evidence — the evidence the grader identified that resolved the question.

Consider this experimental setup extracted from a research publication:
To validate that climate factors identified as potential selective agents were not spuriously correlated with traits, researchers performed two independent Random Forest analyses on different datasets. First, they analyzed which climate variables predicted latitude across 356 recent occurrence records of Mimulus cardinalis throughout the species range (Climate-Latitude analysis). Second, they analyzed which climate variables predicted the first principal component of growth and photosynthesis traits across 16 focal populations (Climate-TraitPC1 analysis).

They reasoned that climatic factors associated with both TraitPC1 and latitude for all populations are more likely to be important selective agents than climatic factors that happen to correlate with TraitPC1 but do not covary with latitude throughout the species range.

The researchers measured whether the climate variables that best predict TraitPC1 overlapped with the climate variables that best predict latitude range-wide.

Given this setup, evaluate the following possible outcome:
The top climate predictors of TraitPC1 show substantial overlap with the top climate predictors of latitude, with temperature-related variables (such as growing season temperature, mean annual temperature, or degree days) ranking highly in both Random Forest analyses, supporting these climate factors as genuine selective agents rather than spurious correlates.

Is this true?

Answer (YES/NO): NO